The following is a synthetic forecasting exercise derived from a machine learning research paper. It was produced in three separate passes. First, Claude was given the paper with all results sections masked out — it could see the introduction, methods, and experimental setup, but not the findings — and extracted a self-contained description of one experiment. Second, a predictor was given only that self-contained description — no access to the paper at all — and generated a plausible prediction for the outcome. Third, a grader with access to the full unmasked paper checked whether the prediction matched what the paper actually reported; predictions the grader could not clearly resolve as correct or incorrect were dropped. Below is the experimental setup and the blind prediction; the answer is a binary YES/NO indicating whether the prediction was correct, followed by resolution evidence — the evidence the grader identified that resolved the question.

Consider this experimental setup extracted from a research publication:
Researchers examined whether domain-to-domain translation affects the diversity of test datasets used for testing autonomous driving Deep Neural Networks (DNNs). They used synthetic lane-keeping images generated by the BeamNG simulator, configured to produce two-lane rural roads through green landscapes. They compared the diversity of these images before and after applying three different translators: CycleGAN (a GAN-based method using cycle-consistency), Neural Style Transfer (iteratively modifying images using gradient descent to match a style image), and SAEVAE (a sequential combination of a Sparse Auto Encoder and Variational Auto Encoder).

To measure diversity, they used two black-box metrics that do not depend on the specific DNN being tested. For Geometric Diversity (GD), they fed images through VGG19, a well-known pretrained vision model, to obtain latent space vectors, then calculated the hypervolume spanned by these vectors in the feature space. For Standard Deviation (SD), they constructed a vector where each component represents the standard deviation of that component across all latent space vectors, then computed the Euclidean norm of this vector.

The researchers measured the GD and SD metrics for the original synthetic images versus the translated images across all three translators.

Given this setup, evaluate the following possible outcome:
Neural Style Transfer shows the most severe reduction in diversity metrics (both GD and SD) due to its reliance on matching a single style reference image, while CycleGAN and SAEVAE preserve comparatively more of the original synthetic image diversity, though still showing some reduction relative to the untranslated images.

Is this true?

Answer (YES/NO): NO